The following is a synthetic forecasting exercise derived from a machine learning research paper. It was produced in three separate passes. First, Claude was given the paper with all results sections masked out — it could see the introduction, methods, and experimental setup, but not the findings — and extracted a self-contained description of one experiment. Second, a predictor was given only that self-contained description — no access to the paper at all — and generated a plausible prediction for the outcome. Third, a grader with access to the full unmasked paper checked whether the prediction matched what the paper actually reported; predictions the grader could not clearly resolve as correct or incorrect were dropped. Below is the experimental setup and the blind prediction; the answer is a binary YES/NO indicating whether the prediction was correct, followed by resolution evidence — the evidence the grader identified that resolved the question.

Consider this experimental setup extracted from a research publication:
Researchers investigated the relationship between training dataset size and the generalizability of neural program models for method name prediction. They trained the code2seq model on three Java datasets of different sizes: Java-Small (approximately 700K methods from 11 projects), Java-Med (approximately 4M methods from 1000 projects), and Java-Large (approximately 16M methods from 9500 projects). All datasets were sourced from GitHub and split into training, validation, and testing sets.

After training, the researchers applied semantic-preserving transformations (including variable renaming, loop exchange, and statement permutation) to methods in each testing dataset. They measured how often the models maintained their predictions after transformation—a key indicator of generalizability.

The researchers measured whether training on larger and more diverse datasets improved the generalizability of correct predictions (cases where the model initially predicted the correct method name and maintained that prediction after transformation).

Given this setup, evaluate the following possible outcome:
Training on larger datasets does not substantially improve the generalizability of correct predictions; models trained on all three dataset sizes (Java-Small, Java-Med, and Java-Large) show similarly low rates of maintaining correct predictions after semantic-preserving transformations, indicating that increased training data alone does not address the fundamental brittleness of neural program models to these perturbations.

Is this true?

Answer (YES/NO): NO